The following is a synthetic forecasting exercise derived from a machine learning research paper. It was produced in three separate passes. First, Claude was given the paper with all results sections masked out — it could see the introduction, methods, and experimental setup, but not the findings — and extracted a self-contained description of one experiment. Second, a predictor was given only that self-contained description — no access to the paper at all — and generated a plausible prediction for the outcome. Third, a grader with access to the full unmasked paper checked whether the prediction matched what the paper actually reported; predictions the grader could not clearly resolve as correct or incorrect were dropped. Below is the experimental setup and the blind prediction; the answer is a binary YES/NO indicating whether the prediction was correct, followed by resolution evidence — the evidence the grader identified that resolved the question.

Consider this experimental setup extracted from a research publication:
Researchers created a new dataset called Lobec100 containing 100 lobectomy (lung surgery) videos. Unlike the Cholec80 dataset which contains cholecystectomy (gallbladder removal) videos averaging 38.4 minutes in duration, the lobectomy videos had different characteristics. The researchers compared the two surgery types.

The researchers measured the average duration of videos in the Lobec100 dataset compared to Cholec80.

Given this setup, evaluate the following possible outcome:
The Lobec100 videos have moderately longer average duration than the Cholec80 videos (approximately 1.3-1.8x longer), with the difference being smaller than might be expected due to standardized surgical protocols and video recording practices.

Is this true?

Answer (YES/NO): NO